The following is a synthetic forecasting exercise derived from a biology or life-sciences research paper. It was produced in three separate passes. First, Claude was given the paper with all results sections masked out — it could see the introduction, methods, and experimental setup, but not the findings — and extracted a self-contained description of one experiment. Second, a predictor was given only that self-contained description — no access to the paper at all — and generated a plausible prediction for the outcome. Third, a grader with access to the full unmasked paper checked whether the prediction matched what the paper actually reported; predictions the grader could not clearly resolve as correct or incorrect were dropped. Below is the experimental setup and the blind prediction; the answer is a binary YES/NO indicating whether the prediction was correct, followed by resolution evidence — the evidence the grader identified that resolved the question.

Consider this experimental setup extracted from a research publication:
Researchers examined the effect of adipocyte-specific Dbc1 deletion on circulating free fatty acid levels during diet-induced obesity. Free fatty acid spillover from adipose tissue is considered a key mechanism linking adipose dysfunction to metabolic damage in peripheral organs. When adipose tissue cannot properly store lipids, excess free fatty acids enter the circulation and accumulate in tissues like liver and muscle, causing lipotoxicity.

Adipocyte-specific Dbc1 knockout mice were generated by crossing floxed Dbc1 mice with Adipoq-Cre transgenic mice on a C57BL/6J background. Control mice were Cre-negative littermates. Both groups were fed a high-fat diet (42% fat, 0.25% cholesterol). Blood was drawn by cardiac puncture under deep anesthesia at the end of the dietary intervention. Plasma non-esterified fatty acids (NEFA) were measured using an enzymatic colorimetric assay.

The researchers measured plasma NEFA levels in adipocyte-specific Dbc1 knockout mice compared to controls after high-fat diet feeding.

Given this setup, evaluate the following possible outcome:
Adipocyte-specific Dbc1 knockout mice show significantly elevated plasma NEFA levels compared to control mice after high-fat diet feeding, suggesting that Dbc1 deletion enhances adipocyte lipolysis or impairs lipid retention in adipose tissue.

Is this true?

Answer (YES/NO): NO